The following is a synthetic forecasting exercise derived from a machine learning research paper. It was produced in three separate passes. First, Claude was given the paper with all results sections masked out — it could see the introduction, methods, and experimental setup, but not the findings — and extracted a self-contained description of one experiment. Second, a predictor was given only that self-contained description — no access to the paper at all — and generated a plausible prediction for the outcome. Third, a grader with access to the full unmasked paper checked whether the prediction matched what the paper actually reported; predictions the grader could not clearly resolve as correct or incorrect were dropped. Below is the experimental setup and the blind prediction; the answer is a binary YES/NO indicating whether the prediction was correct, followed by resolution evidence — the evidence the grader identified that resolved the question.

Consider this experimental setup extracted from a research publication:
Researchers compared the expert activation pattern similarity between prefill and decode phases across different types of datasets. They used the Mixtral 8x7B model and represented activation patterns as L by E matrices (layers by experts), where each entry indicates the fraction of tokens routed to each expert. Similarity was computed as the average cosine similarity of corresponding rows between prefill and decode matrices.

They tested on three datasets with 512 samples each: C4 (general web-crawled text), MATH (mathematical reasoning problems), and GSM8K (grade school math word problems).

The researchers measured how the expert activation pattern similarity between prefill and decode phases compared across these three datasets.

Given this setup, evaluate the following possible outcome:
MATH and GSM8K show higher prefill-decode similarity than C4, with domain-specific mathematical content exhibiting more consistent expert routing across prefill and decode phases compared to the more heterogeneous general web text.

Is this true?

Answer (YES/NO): YES